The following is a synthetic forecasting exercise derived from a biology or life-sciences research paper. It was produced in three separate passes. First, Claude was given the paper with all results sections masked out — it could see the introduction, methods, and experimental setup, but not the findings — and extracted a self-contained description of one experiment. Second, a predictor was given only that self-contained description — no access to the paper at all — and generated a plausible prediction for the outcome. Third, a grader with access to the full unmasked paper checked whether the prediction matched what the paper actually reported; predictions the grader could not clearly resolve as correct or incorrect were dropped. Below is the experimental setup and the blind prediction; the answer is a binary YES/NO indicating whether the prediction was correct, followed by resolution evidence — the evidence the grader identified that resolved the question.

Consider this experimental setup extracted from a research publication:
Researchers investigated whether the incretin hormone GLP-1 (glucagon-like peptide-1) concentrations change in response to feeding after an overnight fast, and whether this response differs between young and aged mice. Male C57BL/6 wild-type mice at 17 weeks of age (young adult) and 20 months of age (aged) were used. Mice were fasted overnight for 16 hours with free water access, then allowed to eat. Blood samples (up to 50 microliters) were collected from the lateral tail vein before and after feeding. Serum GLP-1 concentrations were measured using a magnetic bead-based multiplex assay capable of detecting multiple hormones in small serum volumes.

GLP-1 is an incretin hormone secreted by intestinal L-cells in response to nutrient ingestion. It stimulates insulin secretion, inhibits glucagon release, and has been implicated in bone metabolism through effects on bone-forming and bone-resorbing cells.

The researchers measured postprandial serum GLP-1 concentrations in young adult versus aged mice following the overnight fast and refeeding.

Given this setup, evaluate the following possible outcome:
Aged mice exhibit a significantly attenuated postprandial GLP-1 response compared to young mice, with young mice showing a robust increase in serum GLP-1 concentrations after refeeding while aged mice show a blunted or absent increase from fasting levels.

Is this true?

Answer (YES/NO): YES